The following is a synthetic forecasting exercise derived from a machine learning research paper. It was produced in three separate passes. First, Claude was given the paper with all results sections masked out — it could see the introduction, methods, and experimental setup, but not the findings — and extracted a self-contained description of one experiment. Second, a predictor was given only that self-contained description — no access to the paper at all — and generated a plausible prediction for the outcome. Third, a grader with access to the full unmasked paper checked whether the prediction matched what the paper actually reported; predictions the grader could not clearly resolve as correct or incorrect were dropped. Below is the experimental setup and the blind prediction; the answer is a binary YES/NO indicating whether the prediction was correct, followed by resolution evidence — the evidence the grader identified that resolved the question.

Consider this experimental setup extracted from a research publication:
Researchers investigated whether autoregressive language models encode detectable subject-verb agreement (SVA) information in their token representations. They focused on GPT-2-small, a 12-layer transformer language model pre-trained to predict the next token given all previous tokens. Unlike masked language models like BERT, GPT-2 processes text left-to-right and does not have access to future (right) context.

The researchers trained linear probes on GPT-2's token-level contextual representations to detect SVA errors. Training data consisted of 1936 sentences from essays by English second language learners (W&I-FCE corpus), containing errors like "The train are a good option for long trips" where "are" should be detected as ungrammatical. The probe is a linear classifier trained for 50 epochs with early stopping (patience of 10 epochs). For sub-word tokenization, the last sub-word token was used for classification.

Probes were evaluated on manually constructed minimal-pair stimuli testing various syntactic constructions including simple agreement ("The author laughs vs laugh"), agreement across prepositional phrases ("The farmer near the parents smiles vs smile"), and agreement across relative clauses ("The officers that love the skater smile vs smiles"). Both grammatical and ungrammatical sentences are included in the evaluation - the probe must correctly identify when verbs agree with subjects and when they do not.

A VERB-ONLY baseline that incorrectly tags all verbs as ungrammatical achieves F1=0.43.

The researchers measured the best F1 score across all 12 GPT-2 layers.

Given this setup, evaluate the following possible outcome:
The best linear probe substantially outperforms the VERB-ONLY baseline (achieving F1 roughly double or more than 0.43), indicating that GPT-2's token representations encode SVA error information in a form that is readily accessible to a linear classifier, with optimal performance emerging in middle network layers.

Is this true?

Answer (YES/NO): NO